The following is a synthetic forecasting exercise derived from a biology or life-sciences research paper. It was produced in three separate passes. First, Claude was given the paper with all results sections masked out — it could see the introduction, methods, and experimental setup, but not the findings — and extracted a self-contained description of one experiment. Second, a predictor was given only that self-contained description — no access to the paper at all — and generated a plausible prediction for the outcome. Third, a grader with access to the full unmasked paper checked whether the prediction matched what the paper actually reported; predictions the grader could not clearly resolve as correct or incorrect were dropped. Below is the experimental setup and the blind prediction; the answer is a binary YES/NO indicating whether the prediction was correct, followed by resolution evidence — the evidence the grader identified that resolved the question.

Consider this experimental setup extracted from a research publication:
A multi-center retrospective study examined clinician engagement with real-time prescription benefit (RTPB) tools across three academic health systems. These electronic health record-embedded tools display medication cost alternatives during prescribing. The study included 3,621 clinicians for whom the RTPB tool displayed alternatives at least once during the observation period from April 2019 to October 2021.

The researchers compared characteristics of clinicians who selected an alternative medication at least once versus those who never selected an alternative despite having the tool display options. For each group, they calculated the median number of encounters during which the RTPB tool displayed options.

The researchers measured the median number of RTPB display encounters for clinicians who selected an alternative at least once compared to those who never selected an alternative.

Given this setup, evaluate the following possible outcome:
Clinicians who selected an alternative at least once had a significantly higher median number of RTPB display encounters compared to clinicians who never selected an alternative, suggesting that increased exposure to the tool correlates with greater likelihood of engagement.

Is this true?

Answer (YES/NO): YES